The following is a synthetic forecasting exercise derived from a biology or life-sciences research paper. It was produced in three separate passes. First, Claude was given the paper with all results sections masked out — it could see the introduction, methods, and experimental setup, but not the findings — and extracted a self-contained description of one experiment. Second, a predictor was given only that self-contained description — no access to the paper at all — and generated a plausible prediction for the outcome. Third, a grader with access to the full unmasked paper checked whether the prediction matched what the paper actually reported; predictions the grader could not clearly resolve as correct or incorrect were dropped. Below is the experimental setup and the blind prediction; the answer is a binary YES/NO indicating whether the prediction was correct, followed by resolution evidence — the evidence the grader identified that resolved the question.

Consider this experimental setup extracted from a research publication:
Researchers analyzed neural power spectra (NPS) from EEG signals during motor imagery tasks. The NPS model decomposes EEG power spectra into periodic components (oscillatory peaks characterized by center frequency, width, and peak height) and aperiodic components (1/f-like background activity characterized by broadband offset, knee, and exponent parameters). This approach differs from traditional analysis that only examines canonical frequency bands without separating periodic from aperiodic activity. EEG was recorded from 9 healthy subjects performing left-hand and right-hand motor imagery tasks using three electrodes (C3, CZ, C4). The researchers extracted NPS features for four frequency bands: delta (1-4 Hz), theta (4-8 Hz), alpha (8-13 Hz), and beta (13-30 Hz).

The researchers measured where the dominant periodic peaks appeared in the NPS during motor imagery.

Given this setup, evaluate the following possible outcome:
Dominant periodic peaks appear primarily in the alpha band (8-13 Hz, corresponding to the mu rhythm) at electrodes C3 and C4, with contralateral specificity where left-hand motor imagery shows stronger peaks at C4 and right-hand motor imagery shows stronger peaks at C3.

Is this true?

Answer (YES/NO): NO